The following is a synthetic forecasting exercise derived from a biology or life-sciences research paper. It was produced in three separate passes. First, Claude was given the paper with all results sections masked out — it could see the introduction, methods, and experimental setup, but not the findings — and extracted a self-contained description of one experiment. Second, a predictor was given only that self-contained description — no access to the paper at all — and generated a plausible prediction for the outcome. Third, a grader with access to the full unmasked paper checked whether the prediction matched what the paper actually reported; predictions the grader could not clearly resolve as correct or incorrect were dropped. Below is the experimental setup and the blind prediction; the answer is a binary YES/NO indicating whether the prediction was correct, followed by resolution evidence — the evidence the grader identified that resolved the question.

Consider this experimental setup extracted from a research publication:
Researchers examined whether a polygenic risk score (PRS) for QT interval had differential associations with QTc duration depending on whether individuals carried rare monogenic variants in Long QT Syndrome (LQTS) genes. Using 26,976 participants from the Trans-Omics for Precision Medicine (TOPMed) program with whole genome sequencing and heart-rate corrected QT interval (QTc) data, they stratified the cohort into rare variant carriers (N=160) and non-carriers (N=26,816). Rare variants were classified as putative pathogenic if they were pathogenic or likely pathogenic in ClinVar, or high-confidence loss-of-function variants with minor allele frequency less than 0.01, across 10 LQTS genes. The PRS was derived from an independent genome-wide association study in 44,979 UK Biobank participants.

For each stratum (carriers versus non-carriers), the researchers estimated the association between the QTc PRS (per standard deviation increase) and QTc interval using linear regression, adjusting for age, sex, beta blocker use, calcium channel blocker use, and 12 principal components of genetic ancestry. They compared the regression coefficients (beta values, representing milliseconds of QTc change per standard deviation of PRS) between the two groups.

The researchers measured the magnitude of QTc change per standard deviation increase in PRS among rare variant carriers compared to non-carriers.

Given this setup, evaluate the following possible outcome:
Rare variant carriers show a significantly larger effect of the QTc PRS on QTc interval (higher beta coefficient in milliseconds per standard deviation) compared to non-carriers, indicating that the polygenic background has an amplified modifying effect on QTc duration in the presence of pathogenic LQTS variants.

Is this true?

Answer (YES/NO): YES